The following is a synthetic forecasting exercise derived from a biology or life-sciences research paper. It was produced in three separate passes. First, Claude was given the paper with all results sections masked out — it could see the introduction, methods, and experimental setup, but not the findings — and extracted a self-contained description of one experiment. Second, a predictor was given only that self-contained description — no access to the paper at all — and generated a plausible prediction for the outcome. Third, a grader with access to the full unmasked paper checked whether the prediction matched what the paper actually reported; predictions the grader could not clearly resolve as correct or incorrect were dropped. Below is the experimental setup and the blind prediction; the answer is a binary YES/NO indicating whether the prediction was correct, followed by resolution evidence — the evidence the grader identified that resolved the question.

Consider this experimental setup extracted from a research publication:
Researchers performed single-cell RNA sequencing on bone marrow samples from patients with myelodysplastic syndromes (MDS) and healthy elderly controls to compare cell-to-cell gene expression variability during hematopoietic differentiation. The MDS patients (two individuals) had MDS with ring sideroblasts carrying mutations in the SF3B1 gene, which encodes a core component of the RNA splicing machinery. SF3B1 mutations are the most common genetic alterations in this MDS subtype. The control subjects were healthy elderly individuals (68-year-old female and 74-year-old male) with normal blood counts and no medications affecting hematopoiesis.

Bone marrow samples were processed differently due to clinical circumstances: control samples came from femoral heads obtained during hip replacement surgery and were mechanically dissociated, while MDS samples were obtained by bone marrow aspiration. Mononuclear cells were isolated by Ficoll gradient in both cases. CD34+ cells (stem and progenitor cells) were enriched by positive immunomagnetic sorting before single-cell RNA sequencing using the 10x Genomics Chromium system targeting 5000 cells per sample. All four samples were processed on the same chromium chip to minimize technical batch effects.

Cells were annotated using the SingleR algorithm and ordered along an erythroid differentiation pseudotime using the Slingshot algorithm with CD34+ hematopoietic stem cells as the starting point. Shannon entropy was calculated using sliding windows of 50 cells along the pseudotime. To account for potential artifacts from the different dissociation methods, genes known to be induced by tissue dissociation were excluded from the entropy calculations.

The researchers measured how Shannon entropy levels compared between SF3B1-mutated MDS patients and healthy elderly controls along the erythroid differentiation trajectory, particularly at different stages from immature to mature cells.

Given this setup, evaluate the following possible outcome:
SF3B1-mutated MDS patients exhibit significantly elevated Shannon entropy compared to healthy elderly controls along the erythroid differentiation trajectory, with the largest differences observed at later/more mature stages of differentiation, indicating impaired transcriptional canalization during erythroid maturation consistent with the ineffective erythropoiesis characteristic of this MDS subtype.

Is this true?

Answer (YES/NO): NO